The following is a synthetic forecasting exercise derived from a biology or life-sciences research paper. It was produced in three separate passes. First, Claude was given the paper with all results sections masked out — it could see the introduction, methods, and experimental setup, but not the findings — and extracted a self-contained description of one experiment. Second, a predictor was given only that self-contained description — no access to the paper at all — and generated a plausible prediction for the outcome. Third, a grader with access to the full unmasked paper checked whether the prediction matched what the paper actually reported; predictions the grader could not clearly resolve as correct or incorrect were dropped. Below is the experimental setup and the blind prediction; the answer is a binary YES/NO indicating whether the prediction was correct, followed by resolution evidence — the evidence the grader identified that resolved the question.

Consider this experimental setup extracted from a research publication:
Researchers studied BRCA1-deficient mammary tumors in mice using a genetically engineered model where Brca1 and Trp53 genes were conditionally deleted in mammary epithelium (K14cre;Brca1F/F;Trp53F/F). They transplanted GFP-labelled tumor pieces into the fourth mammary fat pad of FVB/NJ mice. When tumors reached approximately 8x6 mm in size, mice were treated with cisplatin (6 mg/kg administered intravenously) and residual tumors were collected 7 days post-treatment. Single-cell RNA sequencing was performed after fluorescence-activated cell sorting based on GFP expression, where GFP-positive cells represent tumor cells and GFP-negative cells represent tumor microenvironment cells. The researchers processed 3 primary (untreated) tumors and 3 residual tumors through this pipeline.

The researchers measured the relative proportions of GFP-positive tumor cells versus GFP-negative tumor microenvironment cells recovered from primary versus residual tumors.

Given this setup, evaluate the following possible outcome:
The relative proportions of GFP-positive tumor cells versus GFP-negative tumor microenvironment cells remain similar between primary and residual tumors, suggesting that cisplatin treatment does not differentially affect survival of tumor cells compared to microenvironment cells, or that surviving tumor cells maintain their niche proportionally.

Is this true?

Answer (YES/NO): NO